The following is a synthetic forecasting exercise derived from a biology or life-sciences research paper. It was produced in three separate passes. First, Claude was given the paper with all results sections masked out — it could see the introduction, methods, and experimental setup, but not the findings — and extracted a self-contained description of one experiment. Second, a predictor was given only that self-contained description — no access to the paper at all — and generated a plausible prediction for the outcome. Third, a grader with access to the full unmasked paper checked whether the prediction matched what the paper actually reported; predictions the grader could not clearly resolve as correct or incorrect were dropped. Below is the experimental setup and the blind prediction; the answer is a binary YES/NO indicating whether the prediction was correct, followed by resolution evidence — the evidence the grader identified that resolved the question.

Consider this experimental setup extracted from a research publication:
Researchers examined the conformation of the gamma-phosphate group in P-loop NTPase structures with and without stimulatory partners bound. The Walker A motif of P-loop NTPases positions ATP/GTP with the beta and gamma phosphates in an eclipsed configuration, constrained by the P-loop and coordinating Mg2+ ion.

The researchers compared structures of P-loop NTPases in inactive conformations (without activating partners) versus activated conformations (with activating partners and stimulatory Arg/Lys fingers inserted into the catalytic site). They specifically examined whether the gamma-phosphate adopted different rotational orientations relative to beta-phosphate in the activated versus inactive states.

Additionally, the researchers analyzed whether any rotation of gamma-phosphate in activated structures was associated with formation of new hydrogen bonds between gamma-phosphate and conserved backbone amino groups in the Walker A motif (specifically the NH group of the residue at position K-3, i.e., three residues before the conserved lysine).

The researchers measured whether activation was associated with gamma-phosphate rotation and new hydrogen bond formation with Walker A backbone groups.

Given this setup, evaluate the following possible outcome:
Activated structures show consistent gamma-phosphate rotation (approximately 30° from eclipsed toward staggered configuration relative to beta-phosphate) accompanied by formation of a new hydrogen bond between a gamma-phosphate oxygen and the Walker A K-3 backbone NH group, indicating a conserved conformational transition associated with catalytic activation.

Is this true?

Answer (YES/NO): YES